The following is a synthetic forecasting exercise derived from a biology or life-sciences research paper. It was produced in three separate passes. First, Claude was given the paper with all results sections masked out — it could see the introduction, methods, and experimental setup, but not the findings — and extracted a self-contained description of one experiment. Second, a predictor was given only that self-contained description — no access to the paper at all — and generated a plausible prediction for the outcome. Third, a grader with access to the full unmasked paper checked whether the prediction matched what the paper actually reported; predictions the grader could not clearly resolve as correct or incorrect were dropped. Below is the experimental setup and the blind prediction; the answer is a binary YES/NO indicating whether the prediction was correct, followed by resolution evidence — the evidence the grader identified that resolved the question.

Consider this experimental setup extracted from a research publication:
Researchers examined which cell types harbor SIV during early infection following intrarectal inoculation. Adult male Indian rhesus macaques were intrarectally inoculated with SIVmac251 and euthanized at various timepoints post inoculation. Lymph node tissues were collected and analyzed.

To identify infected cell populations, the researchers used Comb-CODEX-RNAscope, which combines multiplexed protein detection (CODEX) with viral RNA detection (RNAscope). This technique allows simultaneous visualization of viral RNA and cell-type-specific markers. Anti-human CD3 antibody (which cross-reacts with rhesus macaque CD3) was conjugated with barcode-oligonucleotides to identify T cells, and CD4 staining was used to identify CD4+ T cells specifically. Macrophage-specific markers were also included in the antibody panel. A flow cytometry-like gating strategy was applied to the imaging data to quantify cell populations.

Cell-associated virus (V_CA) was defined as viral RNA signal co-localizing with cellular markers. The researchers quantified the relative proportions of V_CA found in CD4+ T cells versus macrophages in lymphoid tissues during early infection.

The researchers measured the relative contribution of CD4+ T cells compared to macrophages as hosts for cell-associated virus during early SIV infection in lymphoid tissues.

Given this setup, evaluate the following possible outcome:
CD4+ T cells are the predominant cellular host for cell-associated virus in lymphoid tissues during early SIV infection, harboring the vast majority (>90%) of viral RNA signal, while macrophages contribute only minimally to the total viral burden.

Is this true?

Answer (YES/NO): YES